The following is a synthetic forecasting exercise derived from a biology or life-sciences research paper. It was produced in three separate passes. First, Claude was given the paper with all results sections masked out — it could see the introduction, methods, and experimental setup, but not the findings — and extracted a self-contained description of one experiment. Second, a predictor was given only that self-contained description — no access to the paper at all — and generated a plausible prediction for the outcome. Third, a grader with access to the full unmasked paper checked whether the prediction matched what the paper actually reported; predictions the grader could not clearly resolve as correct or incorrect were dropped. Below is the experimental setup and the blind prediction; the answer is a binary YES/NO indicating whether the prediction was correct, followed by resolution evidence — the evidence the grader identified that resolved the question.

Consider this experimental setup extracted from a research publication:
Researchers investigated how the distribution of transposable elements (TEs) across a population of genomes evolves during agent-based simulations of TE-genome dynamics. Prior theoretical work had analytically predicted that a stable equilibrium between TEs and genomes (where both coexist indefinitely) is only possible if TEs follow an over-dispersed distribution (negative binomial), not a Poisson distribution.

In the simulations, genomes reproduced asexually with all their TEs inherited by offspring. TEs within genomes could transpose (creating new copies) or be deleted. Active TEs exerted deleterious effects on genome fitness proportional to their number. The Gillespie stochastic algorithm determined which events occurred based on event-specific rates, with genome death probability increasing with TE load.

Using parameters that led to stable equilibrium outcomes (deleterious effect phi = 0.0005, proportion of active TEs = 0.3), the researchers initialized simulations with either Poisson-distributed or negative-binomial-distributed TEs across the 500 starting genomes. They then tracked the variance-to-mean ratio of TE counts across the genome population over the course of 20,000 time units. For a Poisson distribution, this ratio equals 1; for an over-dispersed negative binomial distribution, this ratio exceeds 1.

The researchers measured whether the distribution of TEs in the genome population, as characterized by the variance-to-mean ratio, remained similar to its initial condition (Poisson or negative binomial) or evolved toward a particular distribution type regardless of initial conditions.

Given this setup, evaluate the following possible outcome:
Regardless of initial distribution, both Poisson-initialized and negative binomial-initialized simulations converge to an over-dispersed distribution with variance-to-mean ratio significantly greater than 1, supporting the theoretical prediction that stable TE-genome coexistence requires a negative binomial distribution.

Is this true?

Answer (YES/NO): NO